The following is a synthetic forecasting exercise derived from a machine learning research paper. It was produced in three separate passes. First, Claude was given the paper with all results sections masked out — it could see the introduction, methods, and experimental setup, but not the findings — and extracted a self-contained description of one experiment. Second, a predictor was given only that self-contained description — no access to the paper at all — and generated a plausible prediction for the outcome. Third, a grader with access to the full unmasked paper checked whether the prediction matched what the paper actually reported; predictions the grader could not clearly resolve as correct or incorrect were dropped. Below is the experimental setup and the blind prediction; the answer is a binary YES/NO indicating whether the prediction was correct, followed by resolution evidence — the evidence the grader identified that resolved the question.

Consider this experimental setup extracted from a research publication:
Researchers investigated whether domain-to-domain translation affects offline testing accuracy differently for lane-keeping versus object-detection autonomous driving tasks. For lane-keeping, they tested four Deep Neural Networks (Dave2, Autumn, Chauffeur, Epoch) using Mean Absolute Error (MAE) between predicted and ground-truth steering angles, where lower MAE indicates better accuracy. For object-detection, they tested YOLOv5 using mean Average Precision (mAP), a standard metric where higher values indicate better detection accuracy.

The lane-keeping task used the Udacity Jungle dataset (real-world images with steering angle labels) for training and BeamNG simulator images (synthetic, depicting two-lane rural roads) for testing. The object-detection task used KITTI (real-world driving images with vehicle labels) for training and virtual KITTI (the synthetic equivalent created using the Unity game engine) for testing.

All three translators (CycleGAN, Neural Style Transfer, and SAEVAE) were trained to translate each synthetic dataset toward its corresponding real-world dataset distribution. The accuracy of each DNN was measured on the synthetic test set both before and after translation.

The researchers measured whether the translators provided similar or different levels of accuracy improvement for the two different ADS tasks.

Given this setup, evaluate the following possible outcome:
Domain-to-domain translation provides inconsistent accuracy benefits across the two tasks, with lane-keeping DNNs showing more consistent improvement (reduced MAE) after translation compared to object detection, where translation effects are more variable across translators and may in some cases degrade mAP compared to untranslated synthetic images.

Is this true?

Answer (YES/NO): NO